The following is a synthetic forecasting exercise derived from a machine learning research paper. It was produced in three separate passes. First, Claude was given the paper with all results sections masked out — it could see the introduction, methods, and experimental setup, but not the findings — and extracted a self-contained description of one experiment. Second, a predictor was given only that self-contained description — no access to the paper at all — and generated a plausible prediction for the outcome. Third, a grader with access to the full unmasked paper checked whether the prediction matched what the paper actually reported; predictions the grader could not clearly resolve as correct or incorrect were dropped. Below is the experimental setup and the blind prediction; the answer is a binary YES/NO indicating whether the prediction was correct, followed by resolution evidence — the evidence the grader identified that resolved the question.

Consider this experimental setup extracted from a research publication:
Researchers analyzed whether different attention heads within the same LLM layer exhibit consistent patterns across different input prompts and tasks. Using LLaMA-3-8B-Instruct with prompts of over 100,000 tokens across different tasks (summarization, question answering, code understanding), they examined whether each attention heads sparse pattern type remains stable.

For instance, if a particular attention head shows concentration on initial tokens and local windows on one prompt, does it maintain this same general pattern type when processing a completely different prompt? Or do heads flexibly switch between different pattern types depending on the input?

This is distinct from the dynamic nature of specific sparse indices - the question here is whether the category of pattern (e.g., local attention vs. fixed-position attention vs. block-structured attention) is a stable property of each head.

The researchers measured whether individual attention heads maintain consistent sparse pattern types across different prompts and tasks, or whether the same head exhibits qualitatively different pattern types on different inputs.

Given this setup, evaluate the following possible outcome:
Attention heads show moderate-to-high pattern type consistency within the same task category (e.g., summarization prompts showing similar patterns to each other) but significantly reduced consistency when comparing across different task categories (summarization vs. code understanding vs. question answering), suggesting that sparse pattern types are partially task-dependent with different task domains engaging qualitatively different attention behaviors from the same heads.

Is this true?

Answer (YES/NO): NO